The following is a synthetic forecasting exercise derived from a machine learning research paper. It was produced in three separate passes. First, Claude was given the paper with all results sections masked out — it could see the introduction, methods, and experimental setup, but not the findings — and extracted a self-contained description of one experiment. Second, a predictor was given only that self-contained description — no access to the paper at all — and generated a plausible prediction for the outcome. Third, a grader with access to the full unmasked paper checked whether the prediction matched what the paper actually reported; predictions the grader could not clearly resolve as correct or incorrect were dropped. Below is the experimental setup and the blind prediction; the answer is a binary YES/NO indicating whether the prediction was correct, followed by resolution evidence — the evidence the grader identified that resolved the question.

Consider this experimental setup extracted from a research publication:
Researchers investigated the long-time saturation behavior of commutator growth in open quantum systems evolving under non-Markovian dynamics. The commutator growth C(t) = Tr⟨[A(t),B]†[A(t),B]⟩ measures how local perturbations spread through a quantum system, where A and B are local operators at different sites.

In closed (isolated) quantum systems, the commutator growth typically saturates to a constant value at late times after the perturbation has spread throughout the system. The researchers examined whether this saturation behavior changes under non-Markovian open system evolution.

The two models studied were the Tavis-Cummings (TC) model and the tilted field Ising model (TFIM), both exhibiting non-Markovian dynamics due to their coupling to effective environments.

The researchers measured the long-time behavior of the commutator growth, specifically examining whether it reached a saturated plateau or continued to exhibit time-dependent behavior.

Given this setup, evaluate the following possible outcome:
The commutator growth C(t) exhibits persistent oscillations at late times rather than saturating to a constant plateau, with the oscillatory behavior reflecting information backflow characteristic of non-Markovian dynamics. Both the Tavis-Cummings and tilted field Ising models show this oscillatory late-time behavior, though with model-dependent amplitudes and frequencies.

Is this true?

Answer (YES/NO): YES